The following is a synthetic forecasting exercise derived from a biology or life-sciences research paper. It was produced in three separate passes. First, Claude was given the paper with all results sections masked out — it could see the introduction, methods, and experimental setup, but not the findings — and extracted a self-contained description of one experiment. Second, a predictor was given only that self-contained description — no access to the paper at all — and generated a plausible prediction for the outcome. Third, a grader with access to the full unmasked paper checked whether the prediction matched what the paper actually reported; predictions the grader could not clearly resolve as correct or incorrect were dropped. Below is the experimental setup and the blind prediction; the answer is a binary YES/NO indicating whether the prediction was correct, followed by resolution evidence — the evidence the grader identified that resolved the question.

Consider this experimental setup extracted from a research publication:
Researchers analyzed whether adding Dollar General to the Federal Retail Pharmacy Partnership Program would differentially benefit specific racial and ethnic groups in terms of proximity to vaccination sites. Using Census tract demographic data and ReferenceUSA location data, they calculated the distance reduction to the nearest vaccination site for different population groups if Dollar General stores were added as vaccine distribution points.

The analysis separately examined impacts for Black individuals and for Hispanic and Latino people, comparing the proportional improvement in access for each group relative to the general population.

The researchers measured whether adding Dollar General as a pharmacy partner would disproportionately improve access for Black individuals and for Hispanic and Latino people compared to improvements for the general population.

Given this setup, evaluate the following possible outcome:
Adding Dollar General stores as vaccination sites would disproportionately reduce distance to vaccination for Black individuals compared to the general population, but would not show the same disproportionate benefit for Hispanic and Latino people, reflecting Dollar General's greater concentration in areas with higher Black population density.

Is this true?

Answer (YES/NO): NO